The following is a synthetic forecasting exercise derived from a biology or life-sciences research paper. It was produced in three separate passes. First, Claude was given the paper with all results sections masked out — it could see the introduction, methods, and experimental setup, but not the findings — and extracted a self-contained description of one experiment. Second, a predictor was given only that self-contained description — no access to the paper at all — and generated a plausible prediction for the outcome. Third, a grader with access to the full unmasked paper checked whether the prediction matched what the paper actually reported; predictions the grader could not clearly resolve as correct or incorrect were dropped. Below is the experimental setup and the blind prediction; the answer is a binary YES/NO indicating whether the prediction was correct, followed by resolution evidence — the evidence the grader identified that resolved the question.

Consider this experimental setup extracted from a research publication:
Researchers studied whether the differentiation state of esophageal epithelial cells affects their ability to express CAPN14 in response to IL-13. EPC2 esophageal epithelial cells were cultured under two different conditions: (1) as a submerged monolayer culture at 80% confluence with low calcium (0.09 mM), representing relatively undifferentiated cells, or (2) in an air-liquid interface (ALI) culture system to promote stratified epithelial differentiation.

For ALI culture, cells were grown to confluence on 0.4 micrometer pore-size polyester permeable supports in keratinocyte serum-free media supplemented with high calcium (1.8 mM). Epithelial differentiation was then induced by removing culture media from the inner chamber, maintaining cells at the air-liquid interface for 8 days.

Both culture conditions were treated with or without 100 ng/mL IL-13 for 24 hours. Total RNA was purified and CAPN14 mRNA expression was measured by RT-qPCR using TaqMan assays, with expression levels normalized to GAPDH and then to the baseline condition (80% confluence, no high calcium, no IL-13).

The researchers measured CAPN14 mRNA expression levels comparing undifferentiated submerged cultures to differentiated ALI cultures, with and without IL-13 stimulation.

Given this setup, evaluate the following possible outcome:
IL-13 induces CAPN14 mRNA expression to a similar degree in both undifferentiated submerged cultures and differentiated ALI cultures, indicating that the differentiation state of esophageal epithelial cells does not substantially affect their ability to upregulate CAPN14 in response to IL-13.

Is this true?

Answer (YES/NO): NO